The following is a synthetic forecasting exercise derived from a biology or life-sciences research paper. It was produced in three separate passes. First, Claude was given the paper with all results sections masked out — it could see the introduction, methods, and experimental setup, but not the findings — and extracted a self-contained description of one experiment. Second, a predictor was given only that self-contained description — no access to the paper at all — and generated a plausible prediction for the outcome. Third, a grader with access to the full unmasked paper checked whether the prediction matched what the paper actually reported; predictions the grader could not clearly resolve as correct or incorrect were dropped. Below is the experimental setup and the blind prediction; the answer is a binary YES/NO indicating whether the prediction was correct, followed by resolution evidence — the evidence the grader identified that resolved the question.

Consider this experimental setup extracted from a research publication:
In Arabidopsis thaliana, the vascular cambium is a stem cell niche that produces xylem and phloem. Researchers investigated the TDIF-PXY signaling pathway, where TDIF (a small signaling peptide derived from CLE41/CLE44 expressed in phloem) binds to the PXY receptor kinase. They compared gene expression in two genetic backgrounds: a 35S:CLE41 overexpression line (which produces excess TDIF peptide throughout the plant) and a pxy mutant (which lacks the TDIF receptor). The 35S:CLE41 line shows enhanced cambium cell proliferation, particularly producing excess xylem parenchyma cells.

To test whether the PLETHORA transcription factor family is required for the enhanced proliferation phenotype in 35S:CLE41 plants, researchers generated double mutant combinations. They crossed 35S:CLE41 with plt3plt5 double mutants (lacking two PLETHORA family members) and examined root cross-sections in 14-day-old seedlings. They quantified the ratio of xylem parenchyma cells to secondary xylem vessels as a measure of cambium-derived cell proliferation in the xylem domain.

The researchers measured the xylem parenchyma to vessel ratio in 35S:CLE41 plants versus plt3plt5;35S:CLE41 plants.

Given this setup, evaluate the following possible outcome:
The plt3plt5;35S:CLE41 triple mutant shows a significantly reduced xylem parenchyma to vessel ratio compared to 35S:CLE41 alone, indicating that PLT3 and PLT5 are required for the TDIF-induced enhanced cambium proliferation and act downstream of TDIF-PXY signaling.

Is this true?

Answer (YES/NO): YES